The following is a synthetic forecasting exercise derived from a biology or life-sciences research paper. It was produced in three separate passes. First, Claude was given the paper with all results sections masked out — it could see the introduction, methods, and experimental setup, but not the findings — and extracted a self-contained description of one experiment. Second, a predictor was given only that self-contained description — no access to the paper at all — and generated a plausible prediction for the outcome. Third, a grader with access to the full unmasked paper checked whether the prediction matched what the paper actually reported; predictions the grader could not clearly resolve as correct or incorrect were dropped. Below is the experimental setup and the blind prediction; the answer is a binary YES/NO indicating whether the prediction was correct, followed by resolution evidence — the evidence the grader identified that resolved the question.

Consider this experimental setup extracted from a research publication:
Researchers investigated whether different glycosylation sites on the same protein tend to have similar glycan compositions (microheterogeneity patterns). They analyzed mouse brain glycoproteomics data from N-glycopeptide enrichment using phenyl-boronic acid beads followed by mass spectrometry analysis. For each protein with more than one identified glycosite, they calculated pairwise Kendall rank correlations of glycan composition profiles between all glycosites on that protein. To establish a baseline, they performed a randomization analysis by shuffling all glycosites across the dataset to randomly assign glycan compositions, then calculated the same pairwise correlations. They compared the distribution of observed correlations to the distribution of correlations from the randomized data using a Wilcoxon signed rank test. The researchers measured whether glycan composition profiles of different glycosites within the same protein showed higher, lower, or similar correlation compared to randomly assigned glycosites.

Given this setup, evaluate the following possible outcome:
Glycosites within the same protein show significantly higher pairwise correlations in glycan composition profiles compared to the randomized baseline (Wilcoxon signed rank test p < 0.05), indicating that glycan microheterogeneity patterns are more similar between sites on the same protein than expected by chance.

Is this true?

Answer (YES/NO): YES